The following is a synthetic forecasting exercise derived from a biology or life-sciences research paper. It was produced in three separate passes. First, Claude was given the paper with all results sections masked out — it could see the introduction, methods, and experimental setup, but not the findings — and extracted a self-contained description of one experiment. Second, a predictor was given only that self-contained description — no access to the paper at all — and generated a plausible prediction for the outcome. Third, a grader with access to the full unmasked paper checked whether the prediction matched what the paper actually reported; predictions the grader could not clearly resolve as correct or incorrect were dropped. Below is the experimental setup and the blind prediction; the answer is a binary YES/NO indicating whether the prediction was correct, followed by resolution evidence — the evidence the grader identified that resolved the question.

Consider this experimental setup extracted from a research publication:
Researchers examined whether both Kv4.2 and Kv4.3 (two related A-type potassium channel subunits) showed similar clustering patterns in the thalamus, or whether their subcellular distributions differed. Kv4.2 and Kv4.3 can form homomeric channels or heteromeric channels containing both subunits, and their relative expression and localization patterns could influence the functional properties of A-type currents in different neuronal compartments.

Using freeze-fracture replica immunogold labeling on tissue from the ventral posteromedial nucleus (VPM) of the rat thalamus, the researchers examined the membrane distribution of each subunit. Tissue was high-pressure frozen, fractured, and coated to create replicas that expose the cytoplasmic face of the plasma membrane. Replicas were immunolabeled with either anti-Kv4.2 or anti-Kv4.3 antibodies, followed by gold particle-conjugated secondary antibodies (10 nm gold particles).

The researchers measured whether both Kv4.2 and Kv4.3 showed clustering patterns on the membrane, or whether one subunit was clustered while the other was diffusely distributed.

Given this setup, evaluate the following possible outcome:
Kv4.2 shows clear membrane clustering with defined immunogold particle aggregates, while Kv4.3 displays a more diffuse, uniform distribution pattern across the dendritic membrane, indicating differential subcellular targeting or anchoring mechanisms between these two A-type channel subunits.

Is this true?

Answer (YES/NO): NO